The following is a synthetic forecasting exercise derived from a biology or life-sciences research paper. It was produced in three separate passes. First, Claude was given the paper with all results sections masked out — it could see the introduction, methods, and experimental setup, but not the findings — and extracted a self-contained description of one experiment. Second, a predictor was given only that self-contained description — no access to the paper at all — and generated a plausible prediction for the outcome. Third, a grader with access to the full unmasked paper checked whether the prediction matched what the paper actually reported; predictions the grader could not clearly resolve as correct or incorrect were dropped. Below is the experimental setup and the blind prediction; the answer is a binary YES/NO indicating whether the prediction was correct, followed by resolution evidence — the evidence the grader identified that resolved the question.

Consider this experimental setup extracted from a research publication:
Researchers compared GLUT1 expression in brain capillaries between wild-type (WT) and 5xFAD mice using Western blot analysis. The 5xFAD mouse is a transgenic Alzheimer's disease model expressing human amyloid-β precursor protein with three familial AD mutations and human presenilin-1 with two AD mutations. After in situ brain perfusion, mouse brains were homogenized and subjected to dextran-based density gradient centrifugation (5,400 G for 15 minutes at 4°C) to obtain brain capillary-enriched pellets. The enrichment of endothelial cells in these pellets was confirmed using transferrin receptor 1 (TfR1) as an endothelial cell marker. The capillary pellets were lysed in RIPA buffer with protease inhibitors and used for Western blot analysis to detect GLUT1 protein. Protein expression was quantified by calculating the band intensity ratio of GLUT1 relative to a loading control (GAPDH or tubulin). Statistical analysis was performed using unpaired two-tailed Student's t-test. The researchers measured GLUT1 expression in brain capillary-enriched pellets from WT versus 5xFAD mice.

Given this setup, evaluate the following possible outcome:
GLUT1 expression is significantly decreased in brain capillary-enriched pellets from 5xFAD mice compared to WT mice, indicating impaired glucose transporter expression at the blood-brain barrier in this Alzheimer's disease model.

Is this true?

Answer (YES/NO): NO